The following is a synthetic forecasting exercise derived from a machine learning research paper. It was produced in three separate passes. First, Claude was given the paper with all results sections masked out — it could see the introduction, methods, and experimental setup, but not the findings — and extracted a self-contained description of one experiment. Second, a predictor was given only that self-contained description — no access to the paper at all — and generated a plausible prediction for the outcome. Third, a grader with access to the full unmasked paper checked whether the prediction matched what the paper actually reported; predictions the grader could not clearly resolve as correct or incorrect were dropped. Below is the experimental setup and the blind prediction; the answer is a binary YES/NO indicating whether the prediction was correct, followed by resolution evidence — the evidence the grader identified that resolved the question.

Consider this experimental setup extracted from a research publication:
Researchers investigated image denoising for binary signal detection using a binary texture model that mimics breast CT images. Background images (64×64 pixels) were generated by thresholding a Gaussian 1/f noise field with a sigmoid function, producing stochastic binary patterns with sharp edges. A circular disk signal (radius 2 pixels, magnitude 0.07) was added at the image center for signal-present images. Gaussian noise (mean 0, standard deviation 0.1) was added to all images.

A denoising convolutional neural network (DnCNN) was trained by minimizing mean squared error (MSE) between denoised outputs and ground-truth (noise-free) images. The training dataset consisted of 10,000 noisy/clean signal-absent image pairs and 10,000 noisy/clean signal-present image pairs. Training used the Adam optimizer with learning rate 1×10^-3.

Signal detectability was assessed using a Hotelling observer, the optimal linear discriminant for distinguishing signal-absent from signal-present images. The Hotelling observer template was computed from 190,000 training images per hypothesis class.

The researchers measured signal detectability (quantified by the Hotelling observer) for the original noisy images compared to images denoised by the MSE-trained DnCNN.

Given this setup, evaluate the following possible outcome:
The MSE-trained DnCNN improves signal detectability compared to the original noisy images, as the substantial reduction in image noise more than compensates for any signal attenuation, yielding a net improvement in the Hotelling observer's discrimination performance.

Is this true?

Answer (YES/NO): NO